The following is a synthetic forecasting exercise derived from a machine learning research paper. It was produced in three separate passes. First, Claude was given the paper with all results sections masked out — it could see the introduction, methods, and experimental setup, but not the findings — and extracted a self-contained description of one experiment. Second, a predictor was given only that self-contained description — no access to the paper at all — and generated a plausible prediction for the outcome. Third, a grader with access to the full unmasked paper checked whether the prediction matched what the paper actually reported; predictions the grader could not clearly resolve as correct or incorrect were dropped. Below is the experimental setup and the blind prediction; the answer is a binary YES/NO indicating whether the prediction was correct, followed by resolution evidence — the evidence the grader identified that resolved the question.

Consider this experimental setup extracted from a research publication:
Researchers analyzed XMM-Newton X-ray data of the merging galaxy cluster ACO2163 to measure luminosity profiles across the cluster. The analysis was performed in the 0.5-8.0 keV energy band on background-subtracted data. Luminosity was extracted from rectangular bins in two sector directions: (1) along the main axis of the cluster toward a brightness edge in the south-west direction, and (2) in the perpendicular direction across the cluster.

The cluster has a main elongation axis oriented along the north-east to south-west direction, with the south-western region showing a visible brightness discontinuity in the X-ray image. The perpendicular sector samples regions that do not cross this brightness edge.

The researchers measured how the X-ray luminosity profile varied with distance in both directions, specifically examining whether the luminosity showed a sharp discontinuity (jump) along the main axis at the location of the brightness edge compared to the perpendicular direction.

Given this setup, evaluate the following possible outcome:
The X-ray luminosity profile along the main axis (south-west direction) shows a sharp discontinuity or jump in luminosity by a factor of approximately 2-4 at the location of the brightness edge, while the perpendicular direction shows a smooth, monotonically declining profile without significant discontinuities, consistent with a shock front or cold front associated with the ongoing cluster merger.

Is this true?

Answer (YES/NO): NO